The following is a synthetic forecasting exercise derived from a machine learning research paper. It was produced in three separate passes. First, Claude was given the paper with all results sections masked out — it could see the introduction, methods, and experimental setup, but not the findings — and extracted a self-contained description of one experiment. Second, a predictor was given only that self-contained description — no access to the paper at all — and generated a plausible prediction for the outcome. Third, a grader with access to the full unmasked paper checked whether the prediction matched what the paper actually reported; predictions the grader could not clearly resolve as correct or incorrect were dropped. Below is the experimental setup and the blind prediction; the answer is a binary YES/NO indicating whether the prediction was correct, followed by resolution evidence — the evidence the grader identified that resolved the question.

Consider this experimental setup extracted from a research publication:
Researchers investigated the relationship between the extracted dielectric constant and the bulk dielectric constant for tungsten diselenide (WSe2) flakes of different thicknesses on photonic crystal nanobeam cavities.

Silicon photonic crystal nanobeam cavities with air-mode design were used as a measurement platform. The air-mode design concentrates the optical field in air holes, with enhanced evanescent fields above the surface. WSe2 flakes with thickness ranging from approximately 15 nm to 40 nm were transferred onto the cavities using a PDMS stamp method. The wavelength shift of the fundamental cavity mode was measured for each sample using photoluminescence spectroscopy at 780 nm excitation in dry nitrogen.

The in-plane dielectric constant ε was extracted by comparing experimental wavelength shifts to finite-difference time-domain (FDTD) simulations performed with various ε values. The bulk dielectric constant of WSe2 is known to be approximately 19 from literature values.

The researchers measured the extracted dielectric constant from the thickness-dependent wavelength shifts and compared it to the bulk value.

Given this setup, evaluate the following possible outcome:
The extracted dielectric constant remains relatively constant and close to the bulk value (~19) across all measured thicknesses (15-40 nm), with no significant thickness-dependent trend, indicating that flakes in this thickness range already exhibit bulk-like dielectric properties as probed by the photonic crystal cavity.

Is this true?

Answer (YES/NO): YES